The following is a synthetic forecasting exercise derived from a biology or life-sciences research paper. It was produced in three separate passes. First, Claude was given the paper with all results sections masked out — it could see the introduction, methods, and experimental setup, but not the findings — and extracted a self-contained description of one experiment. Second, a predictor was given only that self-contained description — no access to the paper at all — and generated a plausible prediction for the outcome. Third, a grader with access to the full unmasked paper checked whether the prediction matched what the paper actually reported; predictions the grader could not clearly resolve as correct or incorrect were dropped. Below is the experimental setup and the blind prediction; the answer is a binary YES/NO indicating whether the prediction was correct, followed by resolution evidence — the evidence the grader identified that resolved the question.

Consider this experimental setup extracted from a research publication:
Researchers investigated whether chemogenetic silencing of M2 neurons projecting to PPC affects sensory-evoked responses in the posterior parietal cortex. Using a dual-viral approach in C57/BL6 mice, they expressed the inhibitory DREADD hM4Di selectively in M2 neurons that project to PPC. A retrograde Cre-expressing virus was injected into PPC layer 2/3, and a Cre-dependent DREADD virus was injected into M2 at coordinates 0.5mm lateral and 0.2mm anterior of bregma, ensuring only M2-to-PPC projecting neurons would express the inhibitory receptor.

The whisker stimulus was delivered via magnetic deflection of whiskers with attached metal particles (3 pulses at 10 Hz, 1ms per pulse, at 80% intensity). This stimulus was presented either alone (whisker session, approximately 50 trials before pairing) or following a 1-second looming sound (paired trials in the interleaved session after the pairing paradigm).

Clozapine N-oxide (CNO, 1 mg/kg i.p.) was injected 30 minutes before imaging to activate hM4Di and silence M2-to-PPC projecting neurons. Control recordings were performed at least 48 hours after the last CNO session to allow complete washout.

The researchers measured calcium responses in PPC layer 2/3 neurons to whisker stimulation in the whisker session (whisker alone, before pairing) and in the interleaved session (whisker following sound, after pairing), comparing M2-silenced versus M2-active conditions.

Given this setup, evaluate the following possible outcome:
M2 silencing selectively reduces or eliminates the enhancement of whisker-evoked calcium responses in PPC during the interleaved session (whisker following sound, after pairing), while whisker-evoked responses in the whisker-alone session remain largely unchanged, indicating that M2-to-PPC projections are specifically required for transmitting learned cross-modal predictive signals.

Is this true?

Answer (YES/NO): NO